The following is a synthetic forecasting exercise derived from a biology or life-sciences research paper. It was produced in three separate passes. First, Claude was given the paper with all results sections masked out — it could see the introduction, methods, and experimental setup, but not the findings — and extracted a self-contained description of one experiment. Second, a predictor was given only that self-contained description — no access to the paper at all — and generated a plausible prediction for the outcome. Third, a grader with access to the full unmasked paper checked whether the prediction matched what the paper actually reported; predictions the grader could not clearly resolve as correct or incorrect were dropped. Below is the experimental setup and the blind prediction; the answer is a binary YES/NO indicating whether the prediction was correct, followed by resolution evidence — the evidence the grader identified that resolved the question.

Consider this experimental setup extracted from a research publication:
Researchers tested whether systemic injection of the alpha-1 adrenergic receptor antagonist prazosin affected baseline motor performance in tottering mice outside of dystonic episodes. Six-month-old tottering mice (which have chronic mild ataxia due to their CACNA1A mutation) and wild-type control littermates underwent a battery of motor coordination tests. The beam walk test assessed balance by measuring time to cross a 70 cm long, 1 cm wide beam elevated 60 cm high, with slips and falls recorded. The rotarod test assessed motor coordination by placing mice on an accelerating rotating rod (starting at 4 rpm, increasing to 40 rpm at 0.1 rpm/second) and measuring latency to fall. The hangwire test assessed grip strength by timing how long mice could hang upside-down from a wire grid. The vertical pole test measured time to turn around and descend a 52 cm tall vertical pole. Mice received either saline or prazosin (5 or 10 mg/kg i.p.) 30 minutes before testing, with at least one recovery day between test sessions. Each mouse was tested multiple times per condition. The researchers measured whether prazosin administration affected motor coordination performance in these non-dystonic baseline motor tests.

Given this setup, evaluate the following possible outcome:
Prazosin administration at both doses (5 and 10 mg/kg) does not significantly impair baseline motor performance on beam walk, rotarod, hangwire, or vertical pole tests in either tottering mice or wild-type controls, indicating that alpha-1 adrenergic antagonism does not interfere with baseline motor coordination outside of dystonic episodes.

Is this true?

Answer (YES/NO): YES